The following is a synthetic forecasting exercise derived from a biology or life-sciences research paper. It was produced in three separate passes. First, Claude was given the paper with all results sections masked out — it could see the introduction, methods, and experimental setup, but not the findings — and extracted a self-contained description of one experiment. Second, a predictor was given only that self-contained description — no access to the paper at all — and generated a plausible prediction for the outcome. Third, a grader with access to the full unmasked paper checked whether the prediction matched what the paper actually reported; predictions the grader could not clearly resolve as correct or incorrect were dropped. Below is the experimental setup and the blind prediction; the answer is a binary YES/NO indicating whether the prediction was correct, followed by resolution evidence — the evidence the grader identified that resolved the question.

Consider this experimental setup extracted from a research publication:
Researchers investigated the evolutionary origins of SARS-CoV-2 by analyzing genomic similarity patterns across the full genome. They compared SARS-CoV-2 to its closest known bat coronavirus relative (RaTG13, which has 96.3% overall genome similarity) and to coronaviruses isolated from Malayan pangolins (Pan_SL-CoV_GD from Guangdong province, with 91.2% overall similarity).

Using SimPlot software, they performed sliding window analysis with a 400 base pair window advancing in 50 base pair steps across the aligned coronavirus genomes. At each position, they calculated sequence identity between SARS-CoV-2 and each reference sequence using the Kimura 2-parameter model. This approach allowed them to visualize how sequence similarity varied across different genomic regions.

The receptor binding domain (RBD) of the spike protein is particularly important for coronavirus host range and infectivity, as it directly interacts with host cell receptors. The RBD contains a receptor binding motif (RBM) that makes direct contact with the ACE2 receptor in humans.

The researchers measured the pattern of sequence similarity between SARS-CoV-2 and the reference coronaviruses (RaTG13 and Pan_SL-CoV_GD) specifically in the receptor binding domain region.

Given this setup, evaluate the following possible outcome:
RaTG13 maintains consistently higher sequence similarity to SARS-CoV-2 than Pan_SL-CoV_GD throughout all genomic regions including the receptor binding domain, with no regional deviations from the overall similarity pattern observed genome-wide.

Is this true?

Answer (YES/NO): NO